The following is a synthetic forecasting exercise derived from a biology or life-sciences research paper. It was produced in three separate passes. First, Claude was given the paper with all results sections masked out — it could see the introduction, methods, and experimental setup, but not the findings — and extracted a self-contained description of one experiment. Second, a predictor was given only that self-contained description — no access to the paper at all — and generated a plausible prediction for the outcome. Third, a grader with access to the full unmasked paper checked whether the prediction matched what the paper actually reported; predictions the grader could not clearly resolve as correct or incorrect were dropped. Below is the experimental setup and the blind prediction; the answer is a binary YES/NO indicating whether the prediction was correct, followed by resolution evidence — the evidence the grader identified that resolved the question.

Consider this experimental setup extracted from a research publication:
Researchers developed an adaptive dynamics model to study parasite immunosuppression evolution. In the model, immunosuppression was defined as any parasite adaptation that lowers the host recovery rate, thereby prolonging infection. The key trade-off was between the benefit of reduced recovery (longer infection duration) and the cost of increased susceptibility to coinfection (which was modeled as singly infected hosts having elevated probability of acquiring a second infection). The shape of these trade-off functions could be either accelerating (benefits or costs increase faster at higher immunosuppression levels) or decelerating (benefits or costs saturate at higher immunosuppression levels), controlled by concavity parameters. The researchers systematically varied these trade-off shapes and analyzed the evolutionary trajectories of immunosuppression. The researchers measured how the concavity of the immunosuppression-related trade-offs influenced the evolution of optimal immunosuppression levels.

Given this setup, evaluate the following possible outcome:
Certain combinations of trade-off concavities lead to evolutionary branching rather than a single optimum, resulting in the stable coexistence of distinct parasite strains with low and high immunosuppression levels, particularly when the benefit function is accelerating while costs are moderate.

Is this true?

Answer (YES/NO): NO